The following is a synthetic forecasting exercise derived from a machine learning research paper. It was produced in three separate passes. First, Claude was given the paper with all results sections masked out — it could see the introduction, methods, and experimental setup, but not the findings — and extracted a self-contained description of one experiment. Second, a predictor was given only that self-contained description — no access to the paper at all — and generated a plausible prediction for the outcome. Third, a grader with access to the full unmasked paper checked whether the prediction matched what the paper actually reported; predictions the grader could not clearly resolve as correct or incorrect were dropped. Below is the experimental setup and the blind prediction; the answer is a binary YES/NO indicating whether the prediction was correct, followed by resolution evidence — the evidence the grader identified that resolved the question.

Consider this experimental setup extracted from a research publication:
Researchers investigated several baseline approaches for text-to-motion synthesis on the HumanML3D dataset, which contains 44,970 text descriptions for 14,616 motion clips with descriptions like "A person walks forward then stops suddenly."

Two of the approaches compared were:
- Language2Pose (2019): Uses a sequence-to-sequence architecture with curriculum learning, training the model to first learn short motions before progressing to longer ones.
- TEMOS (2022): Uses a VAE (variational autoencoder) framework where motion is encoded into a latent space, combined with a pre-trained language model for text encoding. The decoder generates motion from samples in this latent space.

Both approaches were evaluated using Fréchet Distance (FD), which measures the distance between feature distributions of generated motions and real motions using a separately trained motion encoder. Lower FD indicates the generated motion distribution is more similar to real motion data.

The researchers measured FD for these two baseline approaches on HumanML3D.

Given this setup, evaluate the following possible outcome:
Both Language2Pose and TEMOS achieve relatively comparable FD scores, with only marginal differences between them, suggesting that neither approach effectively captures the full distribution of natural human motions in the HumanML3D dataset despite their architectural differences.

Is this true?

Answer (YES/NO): NO